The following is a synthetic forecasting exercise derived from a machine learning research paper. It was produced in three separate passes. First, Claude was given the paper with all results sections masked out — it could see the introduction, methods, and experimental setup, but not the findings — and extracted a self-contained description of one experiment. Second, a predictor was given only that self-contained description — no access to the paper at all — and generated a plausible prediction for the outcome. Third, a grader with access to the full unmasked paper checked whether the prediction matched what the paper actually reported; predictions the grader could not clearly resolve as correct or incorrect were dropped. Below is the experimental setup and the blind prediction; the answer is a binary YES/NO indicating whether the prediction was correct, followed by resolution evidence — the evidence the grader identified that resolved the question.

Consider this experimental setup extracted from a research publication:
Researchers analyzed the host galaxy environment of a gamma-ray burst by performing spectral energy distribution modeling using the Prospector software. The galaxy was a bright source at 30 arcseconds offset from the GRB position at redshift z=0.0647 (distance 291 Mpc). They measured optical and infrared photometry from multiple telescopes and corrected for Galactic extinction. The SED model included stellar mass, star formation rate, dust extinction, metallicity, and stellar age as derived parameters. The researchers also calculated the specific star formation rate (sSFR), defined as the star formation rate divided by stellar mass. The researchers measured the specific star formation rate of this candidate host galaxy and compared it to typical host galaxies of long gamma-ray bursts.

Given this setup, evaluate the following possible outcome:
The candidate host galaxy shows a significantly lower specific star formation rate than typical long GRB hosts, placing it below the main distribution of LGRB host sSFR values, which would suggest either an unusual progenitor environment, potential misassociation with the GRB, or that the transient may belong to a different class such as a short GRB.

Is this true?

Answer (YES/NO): YES